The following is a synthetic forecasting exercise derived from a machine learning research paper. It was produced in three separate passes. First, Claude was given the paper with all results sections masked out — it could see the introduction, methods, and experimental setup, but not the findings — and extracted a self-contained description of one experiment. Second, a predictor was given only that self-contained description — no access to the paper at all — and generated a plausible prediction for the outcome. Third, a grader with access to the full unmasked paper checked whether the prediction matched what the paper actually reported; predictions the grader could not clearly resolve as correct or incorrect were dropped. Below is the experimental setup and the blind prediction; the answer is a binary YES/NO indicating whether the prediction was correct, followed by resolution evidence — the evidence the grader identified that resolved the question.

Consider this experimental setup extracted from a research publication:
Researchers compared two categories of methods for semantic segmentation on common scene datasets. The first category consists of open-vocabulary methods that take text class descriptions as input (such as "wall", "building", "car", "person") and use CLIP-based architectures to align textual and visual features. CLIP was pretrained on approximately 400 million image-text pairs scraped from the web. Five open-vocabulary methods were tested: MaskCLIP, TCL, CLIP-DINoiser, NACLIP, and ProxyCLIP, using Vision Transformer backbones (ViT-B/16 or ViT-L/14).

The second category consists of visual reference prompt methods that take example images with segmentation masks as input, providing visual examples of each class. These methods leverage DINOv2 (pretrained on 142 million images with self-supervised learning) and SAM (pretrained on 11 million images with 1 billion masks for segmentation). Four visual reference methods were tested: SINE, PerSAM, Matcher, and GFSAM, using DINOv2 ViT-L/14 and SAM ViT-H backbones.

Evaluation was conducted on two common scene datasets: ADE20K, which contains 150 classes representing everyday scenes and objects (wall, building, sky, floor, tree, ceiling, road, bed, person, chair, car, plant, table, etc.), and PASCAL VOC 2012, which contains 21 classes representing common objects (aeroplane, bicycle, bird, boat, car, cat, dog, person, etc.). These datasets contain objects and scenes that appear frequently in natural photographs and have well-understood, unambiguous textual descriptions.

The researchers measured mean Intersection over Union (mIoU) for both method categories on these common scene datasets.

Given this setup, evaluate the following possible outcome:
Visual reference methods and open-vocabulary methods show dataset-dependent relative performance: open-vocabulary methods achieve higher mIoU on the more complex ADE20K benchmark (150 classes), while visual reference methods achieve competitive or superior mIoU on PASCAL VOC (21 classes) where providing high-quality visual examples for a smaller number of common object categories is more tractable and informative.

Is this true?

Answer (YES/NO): NO